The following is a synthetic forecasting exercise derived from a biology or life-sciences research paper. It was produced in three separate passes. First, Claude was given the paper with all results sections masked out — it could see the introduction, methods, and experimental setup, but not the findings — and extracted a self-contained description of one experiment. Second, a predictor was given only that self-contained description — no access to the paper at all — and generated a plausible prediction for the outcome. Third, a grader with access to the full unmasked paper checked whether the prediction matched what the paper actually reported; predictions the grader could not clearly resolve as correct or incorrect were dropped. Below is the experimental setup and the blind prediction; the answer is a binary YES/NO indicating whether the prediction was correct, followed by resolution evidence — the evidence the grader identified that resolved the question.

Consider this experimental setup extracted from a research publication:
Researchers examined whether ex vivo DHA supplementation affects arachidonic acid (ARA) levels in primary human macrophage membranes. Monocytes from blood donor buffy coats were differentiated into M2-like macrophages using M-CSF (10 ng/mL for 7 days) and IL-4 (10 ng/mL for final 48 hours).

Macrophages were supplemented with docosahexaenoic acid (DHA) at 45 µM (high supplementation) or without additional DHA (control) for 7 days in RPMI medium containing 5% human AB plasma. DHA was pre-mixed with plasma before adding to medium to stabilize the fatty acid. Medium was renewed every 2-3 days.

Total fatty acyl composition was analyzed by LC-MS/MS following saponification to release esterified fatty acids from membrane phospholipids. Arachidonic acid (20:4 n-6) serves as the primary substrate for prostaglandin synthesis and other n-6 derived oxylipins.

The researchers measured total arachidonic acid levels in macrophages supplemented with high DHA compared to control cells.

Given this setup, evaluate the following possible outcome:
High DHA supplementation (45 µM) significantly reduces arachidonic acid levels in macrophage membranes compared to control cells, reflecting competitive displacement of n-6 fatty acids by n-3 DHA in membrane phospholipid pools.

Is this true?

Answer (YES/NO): YES